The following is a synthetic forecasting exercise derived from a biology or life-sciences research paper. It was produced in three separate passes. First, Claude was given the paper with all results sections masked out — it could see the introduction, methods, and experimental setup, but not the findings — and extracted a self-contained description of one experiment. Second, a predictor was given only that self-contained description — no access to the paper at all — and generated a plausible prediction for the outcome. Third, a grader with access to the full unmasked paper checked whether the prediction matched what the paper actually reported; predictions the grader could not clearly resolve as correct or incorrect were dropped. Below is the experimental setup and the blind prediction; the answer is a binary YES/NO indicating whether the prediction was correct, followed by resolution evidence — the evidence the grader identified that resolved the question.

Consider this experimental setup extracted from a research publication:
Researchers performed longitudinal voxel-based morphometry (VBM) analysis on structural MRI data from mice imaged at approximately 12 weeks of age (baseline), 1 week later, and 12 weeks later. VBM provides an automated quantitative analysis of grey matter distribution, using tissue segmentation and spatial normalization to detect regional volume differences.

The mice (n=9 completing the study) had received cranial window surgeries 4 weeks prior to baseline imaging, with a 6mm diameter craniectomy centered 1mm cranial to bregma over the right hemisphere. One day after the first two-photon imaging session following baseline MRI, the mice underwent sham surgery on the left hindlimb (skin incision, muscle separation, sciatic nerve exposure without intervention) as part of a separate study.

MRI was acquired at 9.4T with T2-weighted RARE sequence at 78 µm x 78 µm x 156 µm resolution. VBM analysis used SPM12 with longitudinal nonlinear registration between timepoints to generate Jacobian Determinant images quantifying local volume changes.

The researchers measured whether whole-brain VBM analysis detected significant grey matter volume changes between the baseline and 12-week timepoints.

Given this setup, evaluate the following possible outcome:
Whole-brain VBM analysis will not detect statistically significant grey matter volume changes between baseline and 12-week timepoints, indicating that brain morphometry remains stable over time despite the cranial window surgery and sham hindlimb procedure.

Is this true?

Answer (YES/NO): NO